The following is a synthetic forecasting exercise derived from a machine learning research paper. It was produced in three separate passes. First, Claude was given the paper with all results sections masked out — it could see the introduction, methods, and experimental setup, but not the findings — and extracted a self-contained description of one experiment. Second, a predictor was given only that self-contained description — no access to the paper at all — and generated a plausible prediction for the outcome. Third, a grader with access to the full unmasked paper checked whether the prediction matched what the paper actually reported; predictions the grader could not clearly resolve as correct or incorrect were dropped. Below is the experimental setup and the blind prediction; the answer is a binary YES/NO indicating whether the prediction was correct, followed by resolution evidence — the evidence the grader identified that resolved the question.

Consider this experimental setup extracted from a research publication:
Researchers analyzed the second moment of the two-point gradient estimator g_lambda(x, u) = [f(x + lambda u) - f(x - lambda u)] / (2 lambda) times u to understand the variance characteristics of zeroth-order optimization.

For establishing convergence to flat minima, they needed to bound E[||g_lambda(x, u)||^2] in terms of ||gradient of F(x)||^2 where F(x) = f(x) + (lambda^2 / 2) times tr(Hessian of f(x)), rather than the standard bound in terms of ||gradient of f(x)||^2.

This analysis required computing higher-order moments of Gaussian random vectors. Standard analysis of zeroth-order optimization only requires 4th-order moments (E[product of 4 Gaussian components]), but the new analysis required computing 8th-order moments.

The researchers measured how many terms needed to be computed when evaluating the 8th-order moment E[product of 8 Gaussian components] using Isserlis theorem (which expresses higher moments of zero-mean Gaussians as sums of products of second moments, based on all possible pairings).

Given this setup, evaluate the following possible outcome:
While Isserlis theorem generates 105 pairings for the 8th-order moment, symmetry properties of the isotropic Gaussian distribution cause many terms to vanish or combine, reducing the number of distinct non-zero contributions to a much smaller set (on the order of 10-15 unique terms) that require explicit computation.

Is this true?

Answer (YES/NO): NO